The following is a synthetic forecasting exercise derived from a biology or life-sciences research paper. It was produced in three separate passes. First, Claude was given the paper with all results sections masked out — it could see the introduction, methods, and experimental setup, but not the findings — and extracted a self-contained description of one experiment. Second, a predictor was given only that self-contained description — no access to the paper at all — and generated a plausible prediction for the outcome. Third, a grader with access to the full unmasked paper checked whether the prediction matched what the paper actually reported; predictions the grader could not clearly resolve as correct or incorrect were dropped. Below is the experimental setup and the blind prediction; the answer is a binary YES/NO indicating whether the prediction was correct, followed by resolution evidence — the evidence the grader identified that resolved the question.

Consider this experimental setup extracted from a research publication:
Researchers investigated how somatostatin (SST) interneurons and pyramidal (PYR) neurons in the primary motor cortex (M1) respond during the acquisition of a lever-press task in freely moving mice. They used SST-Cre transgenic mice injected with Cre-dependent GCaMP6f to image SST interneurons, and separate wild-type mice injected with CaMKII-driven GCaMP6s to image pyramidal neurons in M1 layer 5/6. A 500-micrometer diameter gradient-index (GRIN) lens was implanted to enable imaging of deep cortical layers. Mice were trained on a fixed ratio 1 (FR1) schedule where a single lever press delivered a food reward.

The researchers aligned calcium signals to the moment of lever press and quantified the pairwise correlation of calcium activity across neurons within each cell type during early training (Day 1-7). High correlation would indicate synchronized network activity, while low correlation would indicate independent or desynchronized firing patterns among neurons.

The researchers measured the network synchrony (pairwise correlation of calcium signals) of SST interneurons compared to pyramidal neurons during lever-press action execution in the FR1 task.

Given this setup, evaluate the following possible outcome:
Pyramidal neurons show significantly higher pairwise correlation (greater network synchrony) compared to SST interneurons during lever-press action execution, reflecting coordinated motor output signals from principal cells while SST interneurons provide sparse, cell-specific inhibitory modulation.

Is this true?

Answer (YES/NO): NO